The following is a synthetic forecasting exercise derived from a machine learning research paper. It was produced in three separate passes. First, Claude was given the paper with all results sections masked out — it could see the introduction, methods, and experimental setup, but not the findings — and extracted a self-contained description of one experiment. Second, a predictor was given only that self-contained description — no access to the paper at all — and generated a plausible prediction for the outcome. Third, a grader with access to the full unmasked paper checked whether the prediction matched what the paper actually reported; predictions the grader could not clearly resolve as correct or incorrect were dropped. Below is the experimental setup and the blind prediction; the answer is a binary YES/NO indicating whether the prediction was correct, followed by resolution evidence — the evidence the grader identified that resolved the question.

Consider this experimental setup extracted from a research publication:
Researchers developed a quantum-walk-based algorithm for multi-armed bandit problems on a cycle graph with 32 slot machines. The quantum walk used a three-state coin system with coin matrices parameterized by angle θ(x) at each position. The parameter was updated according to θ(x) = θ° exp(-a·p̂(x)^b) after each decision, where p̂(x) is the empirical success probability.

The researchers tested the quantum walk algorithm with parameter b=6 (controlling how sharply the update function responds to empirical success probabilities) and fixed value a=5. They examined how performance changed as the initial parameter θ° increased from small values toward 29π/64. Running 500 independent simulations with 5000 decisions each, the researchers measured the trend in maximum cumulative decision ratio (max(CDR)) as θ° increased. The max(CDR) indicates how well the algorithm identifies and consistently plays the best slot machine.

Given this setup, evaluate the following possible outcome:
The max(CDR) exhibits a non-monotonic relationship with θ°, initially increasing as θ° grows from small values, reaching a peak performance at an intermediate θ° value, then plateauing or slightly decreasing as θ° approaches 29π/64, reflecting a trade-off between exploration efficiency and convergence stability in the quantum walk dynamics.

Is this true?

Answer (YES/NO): NO